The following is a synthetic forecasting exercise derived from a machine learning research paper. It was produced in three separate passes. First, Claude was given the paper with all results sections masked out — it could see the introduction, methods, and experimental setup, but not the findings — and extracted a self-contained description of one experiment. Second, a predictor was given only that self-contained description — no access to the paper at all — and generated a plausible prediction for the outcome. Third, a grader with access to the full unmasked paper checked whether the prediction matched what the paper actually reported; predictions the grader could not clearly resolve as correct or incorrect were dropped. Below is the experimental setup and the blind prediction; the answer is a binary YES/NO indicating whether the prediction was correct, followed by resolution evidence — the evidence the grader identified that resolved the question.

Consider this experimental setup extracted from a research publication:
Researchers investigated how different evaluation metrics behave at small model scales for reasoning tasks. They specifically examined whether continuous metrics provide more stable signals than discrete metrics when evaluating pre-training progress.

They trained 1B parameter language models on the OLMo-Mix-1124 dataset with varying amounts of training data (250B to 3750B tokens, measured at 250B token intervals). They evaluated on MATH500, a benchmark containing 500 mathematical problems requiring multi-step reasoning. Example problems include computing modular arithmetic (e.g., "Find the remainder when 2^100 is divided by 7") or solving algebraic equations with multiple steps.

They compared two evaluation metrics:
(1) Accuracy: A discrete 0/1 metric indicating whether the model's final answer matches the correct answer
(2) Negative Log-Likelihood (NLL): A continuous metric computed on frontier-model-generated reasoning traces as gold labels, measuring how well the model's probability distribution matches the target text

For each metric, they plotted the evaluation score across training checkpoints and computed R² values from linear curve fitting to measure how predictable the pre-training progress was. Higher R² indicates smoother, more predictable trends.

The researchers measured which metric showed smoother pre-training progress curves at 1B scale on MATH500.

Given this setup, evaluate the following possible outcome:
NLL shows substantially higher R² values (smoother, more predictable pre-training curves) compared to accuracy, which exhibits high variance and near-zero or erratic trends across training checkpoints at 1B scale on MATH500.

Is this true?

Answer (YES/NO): YES